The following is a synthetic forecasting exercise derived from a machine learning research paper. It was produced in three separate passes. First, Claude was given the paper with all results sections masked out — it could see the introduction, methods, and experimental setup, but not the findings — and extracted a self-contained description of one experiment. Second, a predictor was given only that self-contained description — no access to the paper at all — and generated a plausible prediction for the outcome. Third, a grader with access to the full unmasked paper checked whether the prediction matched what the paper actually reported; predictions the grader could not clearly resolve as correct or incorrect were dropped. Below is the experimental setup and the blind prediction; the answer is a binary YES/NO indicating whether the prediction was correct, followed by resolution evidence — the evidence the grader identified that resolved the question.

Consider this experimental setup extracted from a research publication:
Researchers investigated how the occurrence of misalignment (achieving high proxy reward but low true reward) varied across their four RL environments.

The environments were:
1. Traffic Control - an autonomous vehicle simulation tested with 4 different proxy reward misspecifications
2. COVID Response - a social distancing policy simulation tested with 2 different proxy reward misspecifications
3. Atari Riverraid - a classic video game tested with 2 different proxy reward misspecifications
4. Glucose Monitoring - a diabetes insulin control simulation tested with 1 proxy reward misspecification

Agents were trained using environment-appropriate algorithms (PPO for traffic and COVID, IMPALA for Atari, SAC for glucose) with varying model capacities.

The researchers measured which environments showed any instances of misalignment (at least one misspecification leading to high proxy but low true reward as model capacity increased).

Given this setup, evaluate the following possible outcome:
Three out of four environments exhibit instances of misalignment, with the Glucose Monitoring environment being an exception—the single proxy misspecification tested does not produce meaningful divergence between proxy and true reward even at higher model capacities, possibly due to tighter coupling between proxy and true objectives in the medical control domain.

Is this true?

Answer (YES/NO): NO